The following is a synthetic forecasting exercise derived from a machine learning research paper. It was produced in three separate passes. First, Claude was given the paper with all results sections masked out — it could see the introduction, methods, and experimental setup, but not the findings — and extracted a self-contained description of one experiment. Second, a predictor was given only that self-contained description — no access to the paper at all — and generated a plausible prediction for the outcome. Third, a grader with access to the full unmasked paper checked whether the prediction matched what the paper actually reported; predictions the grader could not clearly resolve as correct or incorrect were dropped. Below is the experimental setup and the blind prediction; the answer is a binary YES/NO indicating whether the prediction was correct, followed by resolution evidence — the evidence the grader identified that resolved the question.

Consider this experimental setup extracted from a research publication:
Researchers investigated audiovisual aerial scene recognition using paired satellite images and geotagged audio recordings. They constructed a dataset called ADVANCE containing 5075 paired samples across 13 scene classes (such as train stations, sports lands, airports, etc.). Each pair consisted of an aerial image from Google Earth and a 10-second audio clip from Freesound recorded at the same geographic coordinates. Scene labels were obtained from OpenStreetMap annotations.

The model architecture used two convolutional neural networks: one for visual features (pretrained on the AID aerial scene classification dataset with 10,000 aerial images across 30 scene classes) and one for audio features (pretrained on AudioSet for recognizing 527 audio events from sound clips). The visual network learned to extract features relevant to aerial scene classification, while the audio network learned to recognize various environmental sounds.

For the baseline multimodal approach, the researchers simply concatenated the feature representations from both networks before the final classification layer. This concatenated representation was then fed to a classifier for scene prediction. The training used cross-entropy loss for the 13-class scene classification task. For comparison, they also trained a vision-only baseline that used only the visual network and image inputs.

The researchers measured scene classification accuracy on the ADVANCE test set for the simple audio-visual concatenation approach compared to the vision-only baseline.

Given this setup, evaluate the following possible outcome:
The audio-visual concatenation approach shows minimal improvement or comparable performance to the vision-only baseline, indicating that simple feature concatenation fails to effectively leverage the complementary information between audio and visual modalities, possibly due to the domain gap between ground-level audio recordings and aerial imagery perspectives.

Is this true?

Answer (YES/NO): YES